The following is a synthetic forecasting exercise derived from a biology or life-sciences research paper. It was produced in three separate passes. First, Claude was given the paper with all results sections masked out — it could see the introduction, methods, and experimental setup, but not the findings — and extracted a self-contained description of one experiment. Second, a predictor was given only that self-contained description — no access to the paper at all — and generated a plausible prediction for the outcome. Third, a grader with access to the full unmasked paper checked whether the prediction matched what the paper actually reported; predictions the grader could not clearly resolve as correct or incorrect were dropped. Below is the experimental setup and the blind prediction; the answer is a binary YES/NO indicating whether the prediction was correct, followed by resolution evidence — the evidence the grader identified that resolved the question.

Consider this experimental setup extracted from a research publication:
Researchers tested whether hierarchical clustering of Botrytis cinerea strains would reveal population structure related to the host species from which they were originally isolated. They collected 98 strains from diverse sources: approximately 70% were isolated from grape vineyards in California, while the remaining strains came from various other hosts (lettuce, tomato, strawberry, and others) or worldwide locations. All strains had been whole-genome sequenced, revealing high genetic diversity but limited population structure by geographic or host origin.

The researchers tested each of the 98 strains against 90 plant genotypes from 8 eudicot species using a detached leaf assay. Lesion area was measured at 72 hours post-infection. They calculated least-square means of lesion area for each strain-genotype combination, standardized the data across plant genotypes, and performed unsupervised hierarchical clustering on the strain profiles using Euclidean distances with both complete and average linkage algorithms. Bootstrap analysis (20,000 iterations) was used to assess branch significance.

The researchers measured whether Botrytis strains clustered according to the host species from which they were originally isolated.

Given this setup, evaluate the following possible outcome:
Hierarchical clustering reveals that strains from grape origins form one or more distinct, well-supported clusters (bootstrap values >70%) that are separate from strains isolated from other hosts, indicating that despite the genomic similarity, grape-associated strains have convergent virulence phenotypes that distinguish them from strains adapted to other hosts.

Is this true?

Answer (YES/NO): NO